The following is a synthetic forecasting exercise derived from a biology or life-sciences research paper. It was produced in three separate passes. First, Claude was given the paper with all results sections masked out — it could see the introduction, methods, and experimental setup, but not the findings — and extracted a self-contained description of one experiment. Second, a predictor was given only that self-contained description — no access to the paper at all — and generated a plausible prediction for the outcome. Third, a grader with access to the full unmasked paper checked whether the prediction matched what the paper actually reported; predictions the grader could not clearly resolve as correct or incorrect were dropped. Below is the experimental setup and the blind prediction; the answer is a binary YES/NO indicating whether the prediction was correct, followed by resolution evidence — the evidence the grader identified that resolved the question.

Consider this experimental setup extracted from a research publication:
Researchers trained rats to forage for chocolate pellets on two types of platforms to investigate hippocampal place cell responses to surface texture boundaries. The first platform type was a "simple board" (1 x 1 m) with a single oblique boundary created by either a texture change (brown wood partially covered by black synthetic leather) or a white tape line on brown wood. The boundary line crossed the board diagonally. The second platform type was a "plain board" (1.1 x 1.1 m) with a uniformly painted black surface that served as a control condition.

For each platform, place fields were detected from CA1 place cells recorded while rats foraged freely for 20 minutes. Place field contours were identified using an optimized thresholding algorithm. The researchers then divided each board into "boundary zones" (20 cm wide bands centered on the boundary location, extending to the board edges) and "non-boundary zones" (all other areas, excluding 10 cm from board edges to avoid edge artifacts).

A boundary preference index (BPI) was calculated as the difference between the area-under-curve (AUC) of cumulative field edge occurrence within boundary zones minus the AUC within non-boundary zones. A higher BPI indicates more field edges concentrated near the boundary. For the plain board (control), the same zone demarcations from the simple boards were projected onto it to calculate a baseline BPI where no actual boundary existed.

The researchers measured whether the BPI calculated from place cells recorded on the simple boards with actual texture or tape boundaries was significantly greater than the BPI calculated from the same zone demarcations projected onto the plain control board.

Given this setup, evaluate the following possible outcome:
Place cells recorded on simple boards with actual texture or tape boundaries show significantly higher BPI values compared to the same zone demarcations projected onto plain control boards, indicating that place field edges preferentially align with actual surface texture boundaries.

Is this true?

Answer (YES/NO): YES